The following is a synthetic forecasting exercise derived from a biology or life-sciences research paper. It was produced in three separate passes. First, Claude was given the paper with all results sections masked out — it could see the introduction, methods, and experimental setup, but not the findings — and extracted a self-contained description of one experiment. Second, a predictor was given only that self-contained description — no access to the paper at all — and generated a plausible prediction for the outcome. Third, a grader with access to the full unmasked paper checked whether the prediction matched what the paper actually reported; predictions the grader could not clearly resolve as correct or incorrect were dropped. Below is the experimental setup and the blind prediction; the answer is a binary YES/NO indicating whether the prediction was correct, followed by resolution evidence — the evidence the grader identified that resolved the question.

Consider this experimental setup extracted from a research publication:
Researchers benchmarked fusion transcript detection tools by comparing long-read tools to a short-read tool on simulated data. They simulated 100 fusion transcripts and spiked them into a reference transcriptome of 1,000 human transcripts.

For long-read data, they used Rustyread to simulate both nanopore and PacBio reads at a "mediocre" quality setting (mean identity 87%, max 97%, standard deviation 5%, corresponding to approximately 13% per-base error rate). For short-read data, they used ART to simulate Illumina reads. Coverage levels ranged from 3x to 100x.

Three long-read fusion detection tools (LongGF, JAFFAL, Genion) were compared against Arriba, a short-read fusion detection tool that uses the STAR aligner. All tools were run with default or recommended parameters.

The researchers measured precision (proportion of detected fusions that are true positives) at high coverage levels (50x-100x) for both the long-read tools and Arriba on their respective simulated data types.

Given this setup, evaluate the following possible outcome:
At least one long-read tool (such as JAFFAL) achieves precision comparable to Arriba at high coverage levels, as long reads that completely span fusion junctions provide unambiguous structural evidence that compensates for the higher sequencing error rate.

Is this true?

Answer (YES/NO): NO